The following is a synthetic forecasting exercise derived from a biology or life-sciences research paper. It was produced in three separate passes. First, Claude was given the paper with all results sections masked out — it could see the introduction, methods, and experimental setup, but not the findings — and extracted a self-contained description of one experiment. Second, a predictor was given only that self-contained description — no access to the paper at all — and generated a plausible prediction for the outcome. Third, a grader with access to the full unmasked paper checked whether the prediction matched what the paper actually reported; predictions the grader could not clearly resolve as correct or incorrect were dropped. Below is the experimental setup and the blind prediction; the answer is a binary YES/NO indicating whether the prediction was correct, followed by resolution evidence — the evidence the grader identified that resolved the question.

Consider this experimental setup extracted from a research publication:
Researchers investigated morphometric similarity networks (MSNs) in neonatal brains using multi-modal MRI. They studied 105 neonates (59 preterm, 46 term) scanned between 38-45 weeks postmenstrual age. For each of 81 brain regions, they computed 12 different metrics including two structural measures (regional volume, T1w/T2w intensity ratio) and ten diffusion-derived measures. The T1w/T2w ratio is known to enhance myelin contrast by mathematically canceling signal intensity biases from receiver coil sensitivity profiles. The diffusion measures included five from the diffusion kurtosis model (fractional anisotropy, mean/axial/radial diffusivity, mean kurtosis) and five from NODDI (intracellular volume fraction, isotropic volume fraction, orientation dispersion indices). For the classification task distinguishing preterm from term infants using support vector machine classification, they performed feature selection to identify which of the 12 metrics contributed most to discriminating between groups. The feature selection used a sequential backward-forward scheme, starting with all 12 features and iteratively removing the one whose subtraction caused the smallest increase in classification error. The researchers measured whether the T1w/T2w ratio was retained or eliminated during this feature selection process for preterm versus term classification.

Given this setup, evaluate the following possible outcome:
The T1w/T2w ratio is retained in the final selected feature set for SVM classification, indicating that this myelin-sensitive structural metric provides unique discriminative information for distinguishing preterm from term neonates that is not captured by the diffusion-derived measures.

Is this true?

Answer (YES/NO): YES